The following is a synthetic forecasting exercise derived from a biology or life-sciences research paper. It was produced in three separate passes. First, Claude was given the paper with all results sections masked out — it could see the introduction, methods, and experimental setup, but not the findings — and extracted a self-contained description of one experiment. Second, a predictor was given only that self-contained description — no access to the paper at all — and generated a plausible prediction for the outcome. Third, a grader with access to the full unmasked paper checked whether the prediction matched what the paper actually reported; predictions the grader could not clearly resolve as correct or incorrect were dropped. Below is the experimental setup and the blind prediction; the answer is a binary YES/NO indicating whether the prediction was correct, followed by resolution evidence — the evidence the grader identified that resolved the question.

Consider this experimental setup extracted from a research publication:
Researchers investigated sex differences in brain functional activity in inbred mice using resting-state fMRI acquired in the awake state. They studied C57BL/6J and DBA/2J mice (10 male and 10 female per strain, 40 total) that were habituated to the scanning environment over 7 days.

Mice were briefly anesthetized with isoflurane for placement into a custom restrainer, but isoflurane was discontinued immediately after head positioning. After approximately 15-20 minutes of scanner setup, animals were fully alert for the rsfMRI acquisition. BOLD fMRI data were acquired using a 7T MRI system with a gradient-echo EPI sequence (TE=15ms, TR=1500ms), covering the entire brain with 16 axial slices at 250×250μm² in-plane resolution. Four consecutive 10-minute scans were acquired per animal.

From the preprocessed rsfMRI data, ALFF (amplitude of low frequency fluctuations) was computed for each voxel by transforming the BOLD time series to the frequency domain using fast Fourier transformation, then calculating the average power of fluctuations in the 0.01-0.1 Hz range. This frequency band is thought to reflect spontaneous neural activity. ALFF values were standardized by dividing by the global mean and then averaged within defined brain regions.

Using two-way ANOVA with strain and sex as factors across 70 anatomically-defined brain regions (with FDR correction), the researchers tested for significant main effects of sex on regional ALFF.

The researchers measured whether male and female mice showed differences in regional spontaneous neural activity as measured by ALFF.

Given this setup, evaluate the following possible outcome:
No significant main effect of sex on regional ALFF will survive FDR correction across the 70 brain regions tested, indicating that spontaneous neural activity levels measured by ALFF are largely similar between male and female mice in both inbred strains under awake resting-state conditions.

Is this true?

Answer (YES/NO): NO